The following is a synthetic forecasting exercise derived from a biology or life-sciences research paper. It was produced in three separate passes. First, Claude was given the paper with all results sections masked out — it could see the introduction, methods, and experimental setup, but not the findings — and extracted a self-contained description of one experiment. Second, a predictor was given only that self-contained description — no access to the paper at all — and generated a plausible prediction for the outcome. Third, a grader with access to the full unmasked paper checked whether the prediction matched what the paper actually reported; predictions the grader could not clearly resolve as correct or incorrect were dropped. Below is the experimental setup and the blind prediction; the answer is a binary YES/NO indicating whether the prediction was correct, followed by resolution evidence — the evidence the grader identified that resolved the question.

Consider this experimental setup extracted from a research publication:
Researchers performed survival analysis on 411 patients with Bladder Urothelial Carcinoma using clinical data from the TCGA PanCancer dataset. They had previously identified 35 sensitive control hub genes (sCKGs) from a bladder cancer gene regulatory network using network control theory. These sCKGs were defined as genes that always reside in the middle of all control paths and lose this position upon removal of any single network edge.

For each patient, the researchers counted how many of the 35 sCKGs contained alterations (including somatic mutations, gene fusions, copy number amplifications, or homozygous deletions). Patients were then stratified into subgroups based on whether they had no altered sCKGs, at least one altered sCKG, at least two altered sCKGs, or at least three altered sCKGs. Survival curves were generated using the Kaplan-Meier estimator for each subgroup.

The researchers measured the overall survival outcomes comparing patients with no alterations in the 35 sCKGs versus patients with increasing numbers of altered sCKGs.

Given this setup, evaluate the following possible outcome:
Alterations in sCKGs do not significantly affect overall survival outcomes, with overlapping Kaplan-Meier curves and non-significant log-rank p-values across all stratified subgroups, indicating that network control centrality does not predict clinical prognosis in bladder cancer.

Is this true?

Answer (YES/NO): NO